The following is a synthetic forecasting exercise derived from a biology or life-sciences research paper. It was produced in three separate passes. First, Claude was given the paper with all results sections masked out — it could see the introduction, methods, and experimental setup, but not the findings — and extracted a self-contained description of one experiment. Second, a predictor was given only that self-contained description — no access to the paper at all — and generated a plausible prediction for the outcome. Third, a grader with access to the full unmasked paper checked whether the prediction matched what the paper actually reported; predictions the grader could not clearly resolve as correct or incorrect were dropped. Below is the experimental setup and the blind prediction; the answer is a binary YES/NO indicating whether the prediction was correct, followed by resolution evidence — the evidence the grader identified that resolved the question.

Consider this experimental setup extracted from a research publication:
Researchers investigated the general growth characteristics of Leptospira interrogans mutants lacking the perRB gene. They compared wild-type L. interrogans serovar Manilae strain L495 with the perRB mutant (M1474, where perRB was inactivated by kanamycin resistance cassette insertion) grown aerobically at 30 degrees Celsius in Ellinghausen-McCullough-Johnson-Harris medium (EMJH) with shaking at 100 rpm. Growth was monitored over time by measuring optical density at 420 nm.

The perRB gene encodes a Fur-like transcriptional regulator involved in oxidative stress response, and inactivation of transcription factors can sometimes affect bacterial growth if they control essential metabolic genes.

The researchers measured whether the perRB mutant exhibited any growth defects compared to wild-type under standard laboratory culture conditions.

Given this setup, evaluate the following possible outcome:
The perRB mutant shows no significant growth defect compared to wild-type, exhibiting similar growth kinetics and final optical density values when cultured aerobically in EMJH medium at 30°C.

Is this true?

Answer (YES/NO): NO